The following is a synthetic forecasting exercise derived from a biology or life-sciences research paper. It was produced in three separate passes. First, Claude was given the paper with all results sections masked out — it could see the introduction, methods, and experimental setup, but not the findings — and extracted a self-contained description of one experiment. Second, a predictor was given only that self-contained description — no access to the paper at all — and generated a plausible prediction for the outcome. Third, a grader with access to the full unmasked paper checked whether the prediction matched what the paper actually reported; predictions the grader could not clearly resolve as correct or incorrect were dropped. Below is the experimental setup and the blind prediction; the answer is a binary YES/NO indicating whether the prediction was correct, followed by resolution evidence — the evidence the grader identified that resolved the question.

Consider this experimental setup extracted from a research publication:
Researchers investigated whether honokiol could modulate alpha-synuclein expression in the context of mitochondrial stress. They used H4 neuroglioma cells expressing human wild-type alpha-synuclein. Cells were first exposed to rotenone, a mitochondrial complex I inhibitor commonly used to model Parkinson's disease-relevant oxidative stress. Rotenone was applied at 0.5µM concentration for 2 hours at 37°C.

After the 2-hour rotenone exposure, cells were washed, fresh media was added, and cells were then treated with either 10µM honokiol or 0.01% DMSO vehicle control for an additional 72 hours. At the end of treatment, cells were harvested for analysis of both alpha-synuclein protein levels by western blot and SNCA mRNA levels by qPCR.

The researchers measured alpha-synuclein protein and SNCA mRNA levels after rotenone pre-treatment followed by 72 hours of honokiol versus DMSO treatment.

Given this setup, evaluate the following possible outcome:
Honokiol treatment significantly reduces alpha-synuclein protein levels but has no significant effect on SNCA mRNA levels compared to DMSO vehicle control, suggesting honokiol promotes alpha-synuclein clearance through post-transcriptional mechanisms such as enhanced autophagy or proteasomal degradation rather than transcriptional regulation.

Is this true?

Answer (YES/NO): NO